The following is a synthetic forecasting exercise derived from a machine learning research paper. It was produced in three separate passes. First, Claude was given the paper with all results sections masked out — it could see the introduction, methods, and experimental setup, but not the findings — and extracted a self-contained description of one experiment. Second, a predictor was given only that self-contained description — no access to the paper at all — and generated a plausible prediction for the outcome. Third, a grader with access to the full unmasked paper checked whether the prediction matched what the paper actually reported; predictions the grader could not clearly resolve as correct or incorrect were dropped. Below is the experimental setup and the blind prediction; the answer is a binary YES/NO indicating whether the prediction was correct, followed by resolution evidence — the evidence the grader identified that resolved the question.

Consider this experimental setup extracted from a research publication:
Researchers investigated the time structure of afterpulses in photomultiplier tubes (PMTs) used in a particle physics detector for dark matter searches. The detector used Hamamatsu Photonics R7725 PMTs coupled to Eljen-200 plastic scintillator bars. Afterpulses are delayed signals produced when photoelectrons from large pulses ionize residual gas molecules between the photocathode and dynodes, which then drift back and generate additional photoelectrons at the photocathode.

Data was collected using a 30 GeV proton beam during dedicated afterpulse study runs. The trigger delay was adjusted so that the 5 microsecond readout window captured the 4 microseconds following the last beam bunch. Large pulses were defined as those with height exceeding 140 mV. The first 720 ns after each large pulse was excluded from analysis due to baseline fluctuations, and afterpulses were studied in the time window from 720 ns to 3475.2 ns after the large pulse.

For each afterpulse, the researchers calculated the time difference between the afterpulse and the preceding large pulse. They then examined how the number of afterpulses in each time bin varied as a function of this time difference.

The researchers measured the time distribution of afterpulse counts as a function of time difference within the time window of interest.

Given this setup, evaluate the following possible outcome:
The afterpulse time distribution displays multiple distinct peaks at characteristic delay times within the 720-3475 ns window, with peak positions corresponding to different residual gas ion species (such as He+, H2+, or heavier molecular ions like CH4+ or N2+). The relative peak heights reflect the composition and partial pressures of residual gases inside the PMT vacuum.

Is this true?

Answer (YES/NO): NO